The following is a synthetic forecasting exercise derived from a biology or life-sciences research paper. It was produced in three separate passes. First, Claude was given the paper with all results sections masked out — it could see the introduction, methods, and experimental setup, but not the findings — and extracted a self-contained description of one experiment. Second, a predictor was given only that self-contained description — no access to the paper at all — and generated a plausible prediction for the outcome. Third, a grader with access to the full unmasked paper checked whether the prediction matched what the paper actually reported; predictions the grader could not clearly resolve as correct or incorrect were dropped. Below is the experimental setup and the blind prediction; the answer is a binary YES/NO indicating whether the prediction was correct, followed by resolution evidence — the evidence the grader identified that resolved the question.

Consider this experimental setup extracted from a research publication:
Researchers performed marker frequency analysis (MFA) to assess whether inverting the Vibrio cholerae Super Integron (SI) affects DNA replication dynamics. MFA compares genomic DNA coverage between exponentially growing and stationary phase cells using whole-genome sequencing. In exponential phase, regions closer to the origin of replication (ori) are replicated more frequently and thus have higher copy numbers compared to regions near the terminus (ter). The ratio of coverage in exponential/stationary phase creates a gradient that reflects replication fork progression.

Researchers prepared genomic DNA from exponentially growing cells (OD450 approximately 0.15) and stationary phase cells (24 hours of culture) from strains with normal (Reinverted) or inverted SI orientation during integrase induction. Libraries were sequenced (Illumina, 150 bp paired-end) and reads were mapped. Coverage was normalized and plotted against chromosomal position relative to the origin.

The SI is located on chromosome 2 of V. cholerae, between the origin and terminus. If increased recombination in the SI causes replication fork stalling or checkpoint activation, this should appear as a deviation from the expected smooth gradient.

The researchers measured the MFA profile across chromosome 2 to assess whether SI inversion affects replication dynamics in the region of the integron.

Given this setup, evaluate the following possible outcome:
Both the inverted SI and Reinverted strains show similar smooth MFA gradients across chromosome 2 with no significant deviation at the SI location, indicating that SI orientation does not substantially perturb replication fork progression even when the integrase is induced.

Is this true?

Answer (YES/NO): NO